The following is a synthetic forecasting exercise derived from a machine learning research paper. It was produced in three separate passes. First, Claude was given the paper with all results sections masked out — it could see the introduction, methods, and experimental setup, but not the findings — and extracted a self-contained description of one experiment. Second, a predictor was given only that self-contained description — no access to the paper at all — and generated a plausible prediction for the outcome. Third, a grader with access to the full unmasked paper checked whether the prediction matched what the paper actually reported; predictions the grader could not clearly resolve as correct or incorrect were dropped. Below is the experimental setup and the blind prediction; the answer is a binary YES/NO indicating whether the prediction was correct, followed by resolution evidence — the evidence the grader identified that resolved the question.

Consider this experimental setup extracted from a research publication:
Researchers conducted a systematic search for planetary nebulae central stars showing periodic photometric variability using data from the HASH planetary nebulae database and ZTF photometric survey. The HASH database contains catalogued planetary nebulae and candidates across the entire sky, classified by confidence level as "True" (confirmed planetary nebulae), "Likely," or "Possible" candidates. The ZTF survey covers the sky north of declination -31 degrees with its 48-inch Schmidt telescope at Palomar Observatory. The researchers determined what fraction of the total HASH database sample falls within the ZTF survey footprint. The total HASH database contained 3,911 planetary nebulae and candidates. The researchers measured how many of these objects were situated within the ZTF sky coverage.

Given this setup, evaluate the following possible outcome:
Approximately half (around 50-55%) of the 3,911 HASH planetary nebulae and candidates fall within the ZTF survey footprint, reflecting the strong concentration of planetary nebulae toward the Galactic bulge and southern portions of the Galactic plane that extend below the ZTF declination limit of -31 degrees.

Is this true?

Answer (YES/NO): NO